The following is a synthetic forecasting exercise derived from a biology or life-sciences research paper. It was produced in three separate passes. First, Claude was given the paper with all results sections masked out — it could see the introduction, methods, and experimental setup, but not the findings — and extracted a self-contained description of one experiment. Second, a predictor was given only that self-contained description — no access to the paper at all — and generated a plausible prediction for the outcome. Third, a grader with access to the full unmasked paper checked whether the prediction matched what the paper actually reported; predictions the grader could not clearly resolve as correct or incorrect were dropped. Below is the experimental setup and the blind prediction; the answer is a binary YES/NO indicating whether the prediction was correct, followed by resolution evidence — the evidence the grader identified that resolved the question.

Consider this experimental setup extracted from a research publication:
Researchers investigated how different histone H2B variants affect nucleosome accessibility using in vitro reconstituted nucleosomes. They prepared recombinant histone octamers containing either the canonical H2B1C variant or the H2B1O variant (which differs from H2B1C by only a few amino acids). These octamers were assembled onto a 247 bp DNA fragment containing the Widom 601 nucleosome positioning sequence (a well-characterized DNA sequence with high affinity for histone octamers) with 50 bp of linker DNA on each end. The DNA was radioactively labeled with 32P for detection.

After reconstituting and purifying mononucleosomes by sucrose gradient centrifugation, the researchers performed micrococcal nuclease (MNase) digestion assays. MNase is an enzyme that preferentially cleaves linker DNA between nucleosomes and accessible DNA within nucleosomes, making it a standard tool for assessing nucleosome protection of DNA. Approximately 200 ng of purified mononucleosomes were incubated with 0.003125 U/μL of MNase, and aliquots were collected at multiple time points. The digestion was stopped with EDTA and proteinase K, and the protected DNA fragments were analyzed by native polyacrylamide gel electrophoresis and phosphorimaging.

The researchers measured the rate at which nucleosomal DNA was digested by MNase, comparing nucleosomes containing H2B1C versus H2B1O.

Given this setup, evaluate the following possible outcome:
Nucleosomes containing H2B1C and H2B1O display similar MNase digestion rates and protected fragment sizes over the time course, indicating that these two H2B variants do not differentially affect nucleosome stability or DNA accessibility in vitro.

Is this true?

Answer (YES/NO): NO